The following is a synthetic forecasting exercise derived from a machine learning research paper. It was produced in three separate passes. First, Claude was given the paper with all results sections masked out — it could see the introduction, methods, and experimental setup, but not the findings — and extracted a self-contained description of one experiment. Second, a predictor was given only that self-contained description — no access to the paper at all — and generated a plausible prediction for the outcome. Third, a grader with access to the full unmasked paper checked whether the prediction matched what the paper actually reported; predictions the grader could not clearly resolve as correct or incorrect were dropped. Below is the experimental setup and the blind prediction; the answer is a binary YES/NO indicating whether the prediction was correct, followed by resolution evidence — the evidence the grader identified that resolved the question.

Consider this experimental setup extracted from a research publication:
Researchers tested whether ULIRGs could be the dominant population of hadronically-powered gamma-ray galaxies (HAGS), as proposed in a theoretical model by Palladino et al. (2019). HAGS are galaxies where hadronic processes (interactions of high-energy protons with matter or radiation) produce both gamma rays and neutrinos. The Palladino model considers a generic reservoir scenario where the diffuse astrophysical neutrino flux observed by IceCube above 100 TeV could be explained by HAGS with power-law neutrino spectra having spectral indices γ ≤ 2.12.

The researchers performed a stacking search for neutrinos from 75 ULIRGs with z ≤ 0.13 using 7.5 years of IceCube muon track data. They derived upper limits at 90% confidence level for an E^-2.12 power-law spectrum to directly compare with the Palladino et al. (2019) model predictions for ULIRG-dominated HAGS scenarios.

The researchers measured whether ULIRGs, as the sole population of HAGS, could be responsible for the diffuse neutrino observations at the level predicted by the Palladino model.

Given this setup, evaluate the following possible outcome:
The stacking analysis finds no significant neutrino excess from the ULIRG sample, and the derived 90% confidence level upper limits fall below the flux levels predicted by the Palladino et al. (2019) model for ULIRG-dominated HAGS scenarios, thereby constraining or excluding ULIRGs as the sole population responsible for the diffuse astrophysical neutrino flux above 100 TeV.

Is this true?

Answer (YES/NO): YES